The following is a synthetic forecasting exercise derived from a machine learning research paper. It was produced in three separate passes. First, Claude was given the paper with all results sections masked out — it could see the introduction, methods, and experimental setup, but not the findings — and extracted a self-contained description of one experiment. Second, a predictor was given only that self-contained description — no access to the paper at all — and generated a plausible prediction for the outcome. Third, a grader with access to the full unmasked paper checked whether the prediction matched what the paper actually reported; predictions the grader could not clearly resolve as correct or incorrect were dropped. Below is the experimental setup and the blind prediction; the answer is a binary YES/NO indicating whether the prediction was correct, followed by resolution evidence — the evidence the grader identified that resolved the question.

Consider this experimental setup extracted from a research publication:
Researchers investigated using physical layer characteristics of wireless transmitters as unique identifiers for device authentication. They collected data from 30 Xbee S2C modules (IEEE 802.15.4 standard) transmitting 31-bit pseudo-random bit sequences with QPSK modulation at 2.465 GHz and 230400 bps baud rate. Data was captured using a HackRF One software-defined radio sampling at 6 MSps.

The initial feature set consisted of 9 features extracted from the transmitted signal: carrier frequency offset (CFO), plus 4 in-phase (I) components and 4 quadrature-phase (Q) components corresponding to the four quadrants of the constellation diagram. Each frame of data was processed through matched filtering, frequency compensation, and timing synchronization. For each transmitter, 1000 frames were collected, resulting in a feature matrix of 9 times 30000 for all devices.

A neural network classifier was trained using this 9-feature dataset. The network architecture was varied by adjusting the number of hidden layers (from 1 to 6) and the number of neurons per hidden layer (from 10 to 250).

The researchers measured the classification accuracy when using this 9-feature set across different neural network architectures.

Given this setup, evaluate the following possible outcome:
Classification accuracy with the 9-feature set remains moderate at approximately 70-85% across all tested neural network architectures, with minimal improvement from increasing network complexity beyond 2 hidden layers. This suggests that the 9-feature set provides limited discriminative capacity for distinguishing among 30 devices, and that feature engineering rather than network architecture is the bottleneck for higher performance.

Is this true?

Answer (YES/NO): NO